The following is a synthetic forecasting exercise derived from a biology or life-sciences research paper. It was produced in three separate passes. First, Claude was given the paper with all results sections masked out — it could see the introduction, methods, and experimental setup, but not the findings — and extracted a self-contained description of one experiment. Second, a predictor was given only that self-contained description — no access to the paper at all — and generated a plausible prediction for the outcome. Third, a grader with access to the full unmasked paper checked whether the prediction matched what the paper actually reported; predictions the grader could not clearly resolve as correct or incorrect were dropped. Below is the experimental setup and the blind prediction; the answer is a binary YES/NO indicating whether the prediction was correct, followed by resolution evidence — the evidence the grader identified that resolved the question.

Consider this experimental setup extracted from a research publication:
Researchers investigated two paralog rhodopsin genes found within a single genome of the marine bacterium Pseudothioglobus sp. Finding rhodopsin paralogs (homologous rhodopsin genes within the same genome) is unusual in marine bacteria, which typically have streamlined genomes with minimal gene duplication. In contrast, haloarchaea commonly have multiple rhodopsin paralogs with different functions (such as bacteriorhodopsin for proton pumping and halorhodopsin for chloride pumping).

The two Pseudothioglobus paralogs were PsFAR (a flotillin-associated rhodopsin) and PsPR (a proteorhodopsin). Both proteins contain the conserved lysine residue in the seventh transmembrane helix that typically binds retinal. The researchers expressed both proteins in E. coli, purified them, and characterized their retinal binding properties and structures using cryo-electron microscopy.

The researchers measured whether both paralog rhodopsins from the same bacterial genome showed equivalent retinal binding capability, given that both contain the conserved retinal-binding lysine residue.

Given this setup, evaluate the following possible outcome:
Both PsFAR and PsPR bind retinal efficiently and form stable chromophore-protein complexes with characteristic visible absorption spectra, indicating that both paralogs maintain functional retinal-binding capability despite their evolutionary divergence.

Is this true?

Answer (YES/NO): NO